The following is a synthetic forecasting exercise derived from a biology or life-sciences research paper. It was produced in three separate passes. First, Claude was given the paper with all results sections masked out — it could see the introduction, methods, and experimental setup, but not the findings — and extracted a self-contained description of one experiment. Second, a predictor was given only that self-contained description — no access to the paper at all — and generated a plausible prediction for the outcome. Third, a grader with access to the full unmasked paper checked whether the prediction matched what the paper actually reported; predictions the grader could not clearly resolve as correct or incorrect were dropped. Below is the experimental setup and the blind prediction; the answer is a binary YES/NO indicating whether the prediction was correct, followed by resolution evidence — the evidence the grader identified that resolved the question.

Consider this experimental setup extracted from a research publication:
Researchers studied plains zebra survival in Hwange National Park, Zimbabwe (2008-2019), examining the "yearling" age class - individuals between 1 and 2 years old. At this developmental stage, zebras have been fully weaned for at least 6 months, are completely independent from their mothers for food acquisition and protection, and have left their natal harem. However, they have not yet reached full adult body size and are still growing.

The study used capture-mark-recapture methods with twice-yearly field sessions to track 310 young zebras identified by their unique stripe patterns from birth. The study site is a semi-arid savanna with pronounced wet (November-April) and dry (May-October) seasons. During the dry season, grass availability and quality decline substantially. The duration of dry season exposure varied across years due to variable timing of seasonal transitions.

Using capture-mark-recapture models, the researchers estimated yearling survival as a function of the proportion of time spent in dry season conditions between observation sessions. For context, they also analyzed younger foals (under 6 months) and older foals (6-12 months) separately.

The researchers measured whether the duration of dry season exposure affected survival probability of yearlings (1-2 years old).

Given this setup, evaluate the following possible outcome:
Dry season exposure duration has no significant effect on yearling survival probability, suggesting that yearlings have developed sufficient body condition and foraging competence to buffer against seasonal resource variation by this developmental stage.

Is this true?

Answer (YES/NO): NO